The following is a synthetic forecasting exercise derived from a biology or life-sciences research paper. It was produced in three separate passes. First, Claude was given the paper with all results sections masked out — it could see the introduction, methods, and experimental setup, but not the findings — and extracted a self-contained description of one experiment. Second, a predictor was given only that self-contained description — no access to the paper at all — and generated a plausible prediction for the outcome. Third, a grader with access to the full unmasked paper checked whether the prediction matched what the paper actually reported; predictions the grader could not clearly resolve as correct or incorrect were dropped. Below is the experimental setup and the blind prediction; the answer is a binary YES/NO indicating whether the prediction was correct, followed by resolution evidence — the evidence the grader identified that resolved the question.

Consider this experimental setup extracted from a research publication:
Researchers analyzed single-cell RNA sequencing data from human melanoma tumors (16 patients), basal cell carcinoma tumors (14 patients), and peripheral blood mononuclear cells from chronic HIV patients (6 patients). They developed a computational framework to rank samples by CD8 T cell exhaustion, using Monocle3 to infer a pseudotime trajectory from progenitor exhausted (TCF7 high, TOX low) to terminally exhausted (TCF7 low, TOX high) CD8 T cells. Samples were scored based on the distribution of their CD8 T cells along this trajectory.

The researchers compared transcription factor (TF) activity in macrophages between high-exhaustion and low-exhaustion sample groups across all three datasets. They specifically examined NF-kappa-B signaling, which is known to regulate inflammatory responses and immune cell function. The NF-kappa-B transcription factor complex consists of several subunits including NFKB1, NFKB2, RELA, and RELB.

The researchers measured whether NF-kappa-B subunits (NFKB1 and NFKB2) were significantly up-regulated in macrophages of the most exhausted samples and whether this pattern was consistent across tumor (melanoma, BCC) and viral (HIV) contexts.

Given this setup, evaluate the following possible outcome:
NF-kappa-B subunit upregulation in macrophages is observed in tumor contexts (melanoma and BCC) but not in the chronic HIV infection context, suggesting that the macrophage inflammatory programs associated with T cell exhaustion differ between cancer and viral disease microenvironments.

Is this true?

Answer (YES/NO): NO